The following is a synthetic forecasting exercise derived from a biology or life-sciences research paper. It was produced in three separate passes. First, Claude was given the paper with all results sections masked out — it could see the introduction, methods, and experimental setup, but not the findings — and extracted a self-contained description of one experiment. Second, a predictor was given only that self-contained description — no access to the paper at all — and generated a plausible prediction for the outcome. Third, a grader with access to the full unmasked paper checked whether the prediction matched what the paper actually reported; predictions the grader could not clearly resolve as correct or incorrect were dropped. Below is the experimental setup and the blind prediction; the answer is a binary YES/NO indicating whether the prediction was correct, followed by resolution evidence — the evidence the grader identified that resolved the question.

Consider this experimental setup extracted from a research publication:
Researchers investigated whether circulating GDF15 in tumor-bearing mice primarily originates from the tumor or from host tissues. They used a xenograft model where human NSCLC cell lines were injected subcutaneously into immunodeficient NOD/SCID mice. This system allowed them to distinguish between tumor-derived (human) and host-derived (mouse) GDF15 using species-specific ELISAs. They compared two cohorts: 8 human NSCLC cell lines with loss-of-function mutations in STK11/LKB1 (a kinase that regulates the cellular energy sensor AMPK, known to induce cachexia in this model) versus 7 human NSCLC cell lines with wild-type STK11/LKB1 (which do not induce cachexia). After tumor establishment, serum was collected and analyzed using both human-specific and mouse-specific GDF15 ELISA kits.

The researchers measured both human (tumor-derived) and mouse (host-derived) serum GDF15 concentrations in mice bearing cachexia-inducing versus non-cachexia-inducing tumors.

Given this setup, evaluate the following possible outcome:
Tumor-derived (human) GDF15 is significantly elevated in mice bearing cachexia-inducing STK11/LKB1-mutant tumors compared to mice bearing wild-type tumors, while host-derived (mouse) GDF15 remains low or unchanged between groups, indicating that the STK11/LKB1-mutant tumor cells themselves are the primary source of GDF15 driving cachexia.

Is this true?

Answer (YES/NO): YES